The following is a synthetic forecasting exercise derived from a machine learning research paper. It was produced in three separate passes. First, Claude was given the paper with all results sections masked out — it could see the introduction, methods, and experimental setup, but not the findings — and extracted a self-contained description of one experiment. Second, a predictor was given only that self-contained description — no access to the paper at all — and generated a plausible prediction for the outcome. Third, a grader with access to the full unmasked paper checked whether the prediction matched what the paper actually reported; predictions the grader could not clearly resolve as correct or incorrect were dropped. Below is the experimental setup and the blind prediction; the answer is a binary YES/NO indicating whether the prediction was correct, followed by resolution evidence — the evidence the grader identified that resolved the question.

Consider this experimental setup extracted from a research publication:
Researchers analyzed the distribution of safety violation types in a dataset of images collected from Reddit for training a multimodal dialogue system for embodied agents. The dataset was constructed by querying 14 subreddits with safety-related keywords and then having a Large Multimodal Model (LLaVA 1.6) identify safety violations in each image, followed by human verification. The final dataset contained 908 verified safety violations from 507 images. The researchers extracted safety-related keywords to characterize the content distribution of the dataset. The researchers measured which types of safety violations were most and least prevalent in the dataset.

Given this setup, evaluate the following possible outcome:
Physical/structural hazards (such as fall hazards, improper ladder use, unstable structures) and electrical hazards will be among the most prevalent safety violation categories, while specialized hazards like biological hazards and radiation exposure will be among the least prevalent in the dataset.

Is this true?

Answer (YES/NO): NO